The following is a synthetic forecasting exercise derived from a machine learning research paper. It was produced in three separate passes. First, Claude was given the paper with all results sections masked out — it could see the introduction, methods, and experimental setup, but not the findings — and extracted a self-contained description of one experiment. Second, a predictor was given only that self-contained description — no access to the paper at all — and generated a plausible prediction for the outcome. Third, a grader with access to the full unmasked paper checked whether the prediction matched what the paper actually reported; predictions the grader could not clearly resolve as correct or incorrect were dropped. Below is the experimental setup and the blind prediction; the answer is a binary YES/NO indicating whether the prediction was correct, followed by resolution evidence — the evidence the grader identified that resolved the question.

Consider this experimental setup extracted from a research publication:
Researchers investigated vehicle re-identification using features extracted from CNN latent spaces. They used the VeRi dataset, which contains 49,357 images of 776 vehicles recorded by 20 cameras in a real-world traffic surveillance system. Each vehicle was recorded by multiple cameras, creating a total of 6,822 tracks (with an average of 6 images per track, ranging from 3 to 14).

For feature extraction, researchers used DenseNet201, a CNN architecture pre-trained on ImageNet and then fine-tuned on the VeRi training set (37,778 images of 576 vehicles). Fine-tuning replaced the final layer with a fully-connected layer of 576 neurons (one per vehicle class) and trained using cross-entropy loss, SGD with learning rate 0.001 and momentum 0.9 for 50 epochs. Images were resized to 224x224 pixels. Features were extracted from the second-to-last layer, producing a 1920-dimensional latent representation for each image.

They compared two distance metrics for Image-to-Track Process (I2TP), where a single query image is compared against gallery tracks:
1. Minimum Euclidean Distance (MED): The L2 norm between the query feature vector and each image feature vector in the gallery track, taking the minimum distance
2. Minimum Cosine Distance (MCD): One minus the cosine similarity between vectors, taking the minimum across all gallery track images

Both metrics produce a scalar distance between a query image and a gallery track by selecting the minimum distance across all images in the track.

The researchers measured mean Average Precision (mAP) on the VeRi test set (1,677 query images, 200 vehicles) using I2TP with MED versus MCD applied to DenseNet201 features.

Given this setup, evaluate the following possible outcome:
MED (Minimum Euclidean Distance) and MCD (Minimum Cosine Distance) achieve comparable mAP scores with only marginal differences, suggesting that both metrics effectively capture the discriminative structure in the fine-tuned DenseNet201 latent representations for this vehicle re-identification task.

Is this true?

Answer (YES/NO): NO